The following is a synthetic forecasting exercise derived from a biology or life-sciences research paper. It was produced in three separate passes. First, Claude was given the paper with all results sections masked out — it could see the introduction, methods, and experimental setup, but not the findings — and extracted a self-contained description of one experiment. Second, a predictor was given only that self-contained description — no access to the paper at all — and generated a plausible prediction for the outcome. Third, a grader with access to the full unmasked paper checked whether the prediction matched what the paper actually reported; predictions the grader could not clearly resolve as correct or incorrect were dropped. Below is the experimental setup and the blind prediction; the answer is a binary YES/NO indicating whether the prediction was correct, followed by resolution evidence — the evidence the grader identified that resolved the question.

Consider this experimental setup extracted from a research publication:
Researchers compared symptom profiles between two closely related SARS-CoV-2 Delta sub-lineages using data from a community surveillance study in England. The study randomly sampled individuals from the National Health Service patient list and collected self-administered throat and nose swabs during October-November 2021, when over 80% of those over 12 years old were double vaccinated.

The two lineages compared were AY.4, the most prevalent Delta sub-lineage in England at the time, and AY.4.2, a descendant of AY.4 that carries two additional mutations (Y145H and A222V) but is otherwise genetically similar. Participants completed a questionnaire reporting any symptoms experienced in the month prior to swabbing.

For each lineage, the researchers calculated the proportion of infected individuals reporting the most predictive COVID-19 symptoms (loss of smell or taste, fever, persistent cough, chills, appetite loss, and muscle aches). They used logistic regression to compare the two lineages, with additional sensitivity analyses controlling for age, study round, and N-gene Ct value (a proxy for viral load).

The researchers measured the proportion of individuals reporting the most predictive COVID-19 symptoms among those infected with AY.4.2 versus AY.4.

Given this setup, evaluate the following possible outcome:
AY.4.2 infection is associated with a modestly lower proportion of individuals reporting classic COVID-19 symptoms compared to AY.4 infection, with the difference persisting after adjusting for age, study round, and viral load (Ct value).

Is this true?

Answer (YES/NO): NO